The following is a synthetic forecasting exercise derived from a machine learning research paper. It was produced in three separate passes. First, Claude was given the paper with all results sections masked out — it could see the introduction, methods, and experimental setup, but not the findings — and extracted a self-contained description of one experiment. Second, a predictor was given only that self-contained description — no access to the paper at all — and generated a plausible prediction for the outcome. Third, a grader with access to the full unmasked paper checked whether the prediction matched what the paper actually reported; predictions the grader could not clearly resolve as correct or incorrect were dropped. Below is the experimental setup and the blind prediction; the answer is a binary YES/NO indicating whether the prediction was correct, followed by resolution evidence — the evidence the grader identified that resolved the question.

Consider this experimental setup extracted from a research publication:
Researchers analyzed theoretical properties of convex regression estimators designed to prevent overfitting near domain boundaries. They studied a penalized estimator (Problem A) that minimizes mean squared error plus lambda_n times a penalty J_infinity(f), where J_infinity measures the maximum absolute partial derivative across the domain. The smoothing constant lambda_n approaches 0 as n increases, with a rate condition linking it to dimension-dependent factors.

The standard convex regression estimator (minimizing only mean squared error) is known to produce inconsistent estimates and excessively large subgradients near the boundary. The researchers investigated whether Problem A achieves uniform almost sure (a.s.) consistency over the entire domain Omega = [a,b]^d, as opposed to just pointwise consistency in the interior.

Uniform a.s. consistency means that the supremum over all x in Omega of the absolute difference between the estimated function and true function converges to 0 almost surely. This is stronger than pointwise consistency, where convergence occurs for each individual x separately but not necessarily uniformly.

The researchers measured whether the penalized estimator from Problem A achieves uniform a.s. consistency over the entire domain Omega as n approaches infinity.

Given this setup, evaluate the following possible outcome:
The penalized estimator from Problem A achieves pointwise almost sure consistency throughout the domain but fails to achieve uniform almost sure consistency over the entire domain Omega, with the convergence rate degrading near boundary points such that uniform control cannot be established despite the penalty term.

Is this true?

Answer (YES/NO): NO